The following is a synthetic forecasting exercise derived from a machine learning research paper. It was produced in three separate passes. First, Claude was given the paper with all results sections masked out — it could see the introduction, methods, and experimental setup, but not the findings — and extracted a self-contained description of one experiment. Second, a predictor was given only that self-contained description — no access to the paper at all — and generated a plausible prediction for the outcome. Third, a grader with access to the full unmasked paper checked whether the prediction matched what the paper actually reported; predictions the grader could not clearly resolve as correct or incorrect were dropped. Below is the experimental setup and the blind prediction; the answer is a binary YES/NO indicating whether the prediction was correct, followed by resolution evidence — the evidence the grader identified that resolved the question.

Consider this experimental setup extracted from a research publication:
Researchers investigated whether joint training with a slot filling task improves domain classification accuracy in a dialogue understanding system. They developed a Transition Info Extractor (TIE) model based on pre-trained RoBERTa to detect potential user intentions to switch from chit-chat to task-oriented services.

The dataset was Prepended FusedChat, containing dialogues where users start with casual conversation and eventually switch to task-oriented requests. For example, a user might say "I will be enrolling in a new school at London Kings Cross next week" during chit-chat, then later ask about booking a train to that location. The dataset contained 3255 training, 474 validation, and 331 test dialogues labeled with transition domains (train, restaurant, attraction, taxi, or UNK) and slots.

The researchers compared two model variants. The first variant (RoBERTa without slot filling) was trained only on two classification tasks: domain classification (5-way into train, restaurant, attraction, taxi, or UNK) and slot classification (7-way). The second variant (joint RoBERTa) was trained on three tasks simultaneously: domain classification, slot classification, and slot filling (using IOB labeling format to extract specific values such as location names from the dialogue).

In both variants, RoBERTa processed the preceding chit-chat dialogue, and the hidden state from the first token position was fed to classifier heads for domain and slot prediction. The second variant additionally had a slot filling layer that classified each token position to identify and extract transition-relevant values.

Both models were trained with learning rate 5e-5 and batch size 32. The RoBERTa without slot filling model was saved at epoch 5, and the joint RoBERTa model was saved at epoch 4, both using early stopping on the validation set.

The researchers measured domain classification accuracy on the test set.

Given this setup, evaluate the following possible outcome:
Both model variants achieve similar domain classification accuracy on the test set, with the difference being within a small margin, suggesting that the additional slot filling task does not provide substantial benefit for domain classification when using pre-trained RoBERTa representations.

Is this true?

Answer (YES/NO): NO